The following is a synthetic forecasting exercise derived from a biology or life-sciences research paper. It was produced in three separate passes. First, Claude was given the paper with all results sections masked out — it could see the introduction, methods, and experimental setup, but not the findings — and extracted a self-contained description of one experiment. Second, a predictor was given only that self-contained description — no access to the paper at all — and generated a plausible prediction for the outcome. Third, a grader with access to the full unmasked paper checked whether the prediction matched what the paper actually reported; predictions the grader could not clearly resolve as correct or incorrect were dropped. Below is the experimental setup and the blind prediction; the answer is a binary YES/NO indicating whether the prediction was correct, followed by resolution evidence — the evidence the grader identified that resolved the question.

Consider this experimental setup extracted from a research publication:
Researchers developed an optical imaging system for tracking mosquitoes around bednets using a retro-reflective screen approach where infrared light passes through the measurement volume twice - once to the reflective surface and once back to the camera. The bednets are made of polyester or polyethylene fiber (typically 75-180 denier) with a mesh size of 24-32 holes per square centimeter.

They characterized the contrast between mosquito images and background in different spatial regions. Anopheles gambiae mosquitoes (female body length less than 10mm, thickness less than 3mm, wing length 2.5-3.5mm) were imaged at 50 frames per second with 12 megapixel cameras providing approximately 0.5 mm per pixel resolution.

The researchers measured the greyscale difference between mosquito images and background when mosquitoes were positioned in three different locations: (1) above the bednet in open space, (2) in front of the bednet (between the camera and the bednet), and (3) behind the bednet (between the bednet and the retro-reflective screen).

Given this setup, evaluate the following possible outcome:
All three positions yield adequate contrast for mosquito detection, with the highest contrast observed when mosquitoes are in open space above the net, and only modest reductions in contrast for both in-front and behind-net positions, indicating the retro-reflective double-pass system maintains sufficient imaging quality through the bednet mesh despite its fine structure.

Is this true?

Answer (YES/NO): NO